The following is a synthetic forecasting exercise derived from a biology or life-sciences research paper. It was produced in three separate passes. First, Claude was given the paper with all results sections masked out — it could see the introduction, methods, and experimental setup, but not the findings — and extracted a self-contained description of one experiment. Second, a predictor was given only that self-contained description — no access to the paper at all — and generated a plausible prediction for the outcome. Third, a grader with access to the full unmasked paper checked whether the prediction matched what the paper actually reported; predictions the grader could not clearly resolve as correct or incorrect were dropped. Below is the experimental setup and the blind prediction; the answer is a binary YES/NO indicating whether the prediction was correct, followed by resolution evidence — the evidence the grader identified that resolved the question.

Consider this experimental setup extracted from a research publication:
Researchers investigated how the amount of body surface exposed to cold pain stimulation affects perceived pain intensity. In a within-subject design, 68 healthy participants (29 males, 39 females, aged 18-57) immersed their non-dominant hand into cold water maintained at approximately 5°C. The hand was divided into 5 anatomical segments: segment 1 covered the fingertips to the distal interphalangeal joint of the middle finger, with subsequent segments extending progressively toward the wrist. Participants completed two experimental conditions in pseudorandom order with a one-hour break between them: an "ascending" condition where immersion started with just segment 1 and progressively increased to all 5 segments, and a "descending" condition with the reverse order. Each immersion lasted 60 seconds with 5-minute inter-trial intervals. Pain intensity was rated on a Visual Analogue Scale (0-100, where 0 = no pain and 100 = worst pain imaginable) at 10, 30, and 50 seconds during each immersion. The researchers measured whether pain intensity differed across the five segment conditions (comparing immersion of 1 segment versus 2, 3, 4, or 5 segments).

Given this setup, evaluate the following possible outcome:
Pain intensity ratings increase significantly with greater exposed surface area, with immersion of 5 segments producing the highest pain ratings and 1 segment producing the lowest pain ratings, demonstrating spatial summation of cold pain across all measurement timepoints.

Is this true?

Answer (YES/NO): YES